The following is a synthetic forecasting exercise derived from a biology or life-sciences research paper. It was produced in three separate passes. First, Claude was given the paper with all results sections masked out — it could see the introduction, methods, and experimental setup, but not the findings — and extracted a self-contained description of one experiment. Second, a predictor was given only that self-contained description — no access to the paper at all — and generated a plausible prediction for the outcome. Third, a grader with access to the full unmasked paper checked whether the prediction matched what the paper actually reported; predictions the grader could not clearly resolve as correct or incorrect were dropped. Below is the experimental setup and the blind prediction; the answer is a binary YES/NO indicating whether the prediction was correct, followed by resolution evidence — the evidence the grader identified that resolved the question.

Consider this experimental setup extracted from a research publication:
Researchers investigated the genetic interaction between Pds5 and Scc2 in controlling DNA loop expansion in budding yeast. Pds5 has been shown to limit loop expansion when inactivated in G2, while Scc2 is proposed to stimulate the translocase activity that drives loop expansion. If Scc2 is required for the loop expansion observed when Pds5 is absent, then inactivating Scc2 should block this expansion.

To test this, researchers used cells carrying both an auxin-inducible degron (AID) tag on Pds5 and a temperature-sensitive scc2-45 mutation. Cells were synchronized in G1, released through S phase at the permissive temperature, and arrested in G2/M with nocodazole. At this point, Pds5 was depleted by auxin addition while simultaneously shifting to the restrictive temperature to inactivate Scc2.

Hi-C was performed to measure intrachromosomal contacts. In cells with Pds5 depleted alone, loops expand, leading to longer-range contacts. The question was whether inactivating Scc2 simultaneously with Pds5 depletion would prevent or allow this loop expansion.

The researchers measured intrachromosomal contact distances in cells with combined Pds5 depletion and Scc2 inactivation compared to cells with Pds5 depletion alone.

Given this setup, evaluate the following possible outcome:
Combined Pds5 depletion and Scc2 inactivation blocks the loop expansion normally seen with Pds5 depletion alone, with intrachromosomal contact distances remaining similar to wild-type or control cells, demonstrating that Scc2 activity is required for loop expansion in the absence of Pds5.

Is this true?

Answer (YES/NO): NO